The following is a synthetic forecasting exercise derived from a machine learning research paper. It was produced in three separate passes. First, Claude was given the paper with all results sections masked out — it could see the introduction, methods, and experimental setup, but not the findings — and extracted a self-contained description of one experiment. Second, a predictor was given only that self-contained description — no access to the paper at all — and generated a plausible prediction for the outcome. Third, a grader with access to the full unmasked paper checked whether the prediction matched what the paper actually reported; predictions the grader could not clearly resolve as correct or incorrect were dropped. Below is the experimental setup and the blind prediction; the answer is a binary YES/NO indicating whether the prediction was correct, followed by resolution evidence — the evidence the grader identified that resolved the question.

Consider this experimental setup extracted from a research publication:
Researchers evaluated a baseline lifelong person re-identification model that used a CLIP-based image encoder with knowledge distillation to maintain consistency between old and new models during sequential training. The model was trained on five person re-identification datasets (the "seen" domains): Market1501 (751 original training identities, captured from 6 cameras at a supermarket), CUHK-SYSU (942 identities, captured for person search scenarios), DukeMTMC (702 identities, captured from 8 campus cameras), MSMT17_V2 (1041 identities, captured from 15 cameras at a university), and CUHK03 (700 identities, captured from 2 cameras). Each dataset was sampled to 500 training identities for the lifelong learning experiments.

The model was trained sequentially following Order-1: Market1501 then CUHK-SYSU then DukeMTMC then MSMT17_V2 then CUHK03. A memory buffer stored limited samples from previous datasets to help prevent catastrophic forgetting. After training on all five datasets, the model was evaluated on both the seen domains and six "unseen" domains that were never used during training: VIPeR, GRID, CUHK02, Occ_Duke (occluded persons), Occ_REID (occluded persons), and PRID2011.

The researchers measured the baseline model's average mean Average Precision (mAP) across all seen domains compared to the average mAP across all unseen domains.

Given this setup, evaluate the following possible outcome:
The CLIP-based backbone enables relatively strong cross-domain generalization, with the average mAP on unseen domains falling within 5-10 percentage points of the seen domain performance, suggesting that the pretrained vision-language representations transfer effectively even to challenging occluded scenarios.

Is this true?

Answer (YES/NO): NO